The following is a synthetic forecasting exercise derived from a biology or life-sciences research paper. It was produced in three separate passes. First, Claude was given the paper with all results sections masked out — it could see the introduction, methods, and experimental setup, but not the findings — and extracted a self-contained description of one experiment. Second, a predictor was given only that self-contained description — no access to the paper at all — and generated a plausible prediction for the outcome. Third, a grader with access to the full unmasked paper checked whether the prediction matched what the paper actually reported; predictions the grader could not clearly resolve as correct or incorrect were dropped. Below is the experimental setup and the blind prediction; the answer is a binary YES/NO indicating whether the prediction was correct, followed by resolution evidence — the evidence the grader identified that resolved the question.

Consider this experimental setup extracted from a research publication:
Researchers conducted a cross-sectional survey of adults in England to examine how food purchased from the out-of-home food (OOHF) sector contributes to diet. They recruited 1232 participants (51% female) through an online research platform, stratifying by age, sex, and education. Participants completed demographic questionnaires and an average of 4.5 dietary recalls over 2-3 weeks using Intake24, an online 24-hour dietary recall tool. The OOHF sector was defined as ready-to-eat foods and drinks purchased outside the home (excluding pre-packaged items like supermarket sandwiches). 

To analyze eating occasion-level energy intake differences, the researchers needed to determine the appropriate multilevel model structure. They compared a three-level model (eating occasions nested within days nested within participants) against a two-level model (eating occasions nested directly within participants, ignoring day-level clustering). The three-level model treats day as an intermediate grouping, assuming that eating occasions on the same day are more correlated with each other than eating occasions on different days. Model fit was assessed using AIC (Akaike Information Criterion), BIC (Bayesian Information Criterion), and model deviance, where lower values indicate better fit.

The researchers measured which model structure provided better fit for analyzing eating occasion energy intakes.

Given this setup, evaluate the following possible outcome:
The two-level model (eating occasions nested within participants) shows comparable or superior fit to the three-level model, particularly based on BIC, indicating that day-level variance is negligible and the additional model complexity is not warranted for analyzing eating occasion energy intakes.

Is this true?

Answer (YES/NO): YES